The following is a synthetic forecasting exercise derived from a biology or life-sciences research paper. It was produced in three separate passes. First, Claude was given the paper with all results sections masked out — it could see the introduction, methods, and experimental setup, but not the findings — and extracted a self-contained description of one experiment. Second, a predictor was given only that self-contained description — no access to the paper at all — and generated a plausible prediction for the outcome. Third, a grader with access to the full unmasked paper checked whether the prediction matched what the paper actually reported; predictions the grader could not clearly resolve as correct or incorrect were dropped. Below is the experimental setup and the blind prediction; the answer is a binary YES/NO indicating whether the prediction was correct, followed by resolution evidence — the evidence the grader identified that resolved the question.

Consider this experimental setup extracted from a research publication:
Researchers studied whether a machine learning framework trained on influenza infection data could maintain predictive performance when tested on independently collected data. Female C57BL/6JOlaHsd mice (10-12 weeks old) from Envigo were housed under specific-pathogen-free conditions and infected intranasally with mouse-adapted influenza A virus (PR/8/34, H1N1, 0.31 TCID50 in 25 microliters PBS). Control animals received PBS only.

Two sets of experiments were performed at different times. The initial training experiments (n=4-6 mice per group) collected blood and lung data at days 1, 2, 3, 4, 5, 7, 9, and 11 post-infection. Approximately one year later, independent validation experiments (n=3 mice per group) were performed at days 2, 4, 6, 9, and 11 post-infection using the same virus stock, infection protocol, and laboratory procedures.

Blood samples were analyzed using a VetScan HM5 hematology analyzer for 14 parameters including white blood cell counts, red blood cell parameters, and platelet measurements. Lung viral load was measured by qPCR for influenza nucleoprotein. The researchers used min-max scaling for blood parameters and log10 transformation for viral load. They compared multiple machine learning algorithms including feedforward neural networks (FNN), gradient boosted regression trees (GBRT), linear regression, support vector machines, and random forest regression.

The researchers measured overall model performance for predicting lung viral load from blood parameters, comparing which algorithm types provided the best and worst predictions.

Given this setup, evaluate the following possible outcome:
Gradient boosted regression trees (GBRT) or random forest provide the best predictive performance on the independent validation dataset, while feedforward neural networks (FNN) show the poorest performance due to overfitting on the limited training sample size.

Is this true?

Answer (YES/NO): NO